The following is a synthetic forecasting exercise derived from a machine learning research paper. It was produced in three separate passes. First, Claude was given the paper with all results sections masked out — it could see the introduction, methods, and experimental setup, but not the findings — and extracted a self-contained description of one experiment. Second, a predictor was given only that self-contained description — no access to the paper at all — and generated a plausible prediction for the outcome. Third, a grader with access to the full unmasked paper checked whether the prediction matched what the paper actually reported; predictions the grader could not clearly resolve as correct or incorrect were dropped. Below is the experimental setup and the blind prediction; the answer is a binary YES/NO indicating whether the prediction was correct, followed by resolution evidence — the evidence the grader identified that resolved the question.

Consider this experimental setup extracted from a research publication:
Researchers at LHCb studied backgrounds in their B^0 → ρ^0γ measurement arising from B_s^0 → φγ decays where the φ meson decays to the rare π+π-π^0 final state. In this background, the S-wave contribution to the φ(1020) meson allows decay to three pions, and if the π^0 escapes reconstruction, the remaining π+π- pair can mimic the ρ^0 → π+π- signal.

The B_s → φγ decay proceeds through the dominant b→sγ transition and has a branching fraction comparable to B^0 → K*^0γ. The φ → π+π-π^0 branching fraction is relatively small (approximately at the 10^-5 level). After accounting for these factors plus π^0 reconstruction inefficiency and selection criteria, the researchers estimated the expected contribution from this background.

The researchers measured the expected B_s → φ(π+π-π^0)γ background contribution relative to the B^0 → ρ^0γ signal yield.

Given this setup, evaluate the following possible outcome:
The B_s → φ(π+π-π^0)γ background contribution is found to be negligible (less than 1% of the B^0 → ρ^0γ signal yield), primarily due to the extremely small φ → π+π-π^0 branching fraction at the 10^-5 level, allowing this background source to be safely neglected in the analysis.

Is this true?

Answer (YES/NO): NO